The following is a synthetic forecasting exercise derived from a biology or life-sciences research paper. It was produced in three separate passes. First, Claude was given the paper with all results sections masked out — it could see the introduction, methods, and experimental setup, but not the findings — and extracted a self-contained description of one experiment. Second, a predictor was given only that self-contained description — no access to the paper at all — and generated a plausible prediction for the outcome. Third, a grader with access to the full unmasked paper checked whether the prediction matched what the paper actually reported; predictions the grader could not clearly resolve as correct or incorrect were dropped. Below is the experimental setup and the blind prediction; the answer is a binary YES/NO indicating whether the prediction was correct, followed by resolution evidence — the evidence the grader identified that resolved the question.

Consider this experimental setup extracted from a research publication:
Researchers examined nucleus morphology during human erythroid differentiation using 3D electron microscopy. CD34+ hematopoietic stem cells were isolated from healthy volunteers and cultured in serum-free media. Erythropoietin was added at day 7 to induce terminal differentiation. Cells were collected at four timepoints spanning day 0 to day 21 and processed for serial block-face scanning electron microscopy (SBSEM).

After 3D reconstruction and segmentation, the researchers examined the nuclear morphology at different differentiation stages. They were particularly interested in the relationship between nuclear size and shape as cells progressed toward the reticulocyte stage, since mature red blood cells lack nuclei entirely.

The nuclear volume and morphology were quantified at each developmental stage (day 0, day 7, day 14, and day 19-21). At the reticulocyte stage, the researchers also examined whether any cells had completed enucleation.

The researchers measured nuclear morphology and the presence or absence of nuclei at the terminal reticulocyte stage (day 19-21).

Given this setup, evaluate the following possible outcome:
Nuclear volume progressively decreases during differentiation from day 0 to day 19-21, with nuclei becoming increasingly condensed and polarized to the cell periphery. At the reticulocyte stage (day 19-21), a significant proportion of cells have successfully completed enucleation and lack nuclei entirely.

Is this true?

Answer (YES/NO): NO